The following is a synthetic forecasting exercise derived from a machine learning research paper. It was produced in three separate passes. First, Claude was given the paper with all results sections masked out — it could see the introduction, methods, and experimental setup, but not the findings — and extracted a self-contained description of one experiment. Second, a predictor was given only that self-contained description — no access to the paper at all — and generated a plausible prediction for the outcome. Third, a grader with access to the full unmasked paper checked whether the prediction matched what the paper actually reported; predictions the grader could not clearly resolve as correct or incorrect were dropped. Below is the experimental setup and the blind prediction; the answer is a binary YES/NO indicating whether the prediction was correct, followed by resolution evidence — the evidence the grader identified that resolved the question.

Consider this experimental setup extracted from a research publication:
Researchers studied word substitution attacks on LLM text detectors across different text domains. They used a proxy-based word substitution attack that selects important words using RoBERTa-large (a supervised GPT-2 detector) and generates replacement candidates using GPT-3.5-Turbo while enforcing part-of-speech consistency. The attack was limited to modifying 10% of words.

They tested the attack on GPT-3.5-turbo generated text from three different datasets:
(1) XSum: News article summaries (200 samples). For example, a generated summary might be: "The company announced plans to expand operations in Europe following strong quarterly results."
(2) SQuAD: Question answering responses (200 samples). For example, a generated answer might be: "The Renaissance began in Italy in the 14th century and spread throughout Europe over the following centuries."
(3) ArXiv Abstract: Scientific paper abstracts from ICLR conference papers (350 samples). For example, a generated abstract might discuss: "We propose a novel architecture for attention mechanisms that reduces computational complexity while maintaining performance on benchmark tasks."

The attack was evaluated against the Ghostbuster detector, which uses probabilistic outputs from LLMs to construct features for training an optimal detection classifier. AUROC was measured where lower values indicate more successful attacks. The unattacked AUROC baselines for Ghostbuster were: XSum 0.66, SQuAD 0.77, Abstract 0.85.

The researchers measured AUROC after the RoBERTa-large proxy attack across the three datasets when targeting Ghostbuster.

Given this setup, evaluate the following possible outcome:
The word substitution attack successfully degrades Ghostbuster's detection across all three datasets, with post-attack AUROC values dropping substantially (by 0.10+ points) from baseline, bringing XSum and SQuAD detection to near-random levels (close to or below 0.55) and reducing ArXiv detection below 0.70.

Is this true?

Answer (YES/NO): NO